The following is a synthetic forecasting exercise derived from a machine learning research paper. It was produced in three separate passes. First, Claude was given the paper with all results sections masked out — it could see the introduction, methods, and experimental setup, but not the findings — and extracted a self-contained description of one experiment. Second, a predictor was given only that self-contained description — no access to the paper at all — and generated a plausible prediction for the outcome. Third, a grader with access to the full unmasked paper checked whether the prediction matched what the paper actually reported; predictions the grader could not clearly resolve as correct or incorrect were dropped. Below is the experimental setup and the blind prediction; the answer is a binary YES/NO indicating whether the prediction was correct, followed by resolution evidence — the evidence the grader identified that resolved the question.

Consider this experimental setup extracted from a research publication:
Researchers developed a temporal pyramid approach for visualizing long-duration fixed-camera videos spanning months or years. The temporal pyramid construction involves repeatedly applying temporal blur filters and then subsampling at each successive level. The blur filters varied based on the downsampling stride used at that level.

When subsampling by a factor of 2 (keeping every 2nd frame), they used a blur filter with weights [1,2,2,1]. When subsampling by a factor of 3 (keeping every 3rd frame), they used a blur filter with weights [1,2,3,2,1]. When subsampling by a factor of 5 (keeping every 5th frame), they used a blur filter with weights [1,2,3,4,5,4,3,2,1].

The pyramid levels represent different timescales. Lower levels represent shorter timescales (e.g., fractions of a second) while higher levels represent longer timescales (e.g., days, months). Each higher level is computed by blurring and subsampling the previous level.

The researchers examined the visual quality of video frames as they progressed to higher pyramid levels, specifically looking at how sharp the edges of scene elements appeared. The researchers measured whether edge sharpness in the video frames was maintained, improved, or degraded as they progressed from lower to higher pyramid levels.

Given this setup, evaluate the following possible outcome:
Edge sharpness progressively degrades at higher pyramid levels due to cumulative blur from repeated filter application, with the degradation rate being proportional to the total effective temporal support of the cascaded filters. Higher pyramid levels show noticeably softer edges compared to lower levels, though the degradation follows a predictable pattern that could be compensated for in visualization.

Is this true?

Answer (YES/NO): NO